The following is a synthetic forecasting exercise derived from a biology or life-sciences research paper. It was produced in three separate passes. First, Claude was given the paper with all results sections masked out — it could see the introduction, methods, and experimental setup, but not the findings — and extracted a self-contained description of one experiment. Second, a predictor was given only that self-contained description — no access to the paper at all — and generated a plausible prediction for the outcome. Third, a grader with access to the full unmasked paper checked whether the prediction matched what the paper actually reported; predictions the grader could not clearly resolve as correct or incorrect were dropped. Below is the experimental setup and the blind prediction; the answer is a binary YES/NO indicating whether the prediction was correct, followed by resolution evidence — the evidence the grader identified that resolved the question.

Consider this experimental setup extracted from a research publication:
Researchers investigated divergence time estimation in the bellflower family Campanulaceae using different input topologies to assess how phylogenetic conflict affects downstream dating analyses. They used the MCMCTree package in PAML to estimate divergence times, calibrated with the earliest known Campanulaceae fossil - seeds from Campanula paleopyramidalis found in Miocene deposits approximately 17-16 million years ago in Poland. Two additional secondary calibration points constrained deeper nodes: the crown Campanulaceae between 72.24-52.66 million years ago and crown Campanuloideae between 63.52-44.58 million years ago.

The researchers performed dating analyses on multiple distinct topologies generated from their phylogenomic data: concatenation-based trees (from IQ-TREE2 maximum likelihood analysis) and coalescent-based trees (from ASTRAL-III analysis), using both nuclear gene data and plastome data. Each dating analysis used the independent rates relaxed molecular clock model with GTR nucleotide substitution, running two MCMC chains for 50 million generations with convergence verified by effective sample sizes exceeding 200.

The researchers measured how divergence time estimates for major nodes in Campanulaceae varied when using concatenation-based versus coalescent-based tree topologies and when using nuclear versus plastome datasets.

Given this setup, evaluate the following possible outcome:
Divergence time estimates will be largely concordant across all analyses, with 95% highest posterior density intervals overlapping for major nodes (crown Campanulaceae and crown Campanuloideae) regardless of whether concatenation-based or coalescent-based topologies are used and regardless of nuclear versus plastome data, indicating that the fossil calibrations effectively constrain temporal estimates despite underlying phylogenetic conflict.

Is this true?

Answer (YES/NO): NO